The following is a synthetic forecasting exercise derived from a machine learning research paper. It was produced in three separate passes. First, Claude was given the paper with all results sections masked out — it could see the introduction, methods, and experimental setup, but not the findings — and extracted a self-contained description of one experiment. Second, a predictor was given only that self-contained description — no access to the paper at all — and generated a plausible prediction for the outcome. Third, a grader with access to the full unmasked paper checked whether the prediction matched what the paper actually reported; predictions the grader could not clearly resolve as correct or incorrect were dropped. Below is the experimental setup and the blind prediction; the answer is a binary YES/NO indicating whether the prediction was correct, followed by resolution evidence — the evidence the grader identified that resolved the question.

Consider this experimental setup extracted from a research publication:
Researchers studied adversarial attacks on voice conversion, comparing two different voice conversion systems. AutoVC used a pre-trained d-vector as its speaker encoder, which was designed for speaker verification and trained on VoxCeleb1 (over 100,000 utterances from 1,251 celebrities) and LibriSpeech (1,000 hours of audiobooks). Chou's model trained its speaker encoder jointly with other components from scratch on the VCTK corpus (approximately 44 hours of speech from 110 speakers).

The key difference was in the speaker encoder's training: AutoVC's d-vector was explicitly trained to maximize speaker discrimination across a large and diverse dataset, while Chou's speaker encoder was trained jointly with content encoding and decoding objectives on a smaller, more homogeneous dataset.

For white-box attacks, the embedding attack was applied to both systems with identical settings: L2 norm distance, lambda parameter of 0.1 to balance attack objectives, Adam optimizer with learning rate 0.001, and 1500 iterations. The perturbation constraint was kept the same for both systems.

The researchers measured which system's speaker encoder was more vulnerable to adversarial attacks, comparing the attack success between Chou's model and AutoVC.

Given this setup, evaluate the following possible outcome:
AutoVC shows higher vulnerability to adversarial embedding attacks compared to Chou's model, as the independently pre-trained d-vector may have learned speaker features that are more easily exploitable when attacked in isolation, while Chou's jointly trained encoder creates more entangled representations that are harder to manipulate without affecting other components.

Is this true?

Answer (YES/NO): YES